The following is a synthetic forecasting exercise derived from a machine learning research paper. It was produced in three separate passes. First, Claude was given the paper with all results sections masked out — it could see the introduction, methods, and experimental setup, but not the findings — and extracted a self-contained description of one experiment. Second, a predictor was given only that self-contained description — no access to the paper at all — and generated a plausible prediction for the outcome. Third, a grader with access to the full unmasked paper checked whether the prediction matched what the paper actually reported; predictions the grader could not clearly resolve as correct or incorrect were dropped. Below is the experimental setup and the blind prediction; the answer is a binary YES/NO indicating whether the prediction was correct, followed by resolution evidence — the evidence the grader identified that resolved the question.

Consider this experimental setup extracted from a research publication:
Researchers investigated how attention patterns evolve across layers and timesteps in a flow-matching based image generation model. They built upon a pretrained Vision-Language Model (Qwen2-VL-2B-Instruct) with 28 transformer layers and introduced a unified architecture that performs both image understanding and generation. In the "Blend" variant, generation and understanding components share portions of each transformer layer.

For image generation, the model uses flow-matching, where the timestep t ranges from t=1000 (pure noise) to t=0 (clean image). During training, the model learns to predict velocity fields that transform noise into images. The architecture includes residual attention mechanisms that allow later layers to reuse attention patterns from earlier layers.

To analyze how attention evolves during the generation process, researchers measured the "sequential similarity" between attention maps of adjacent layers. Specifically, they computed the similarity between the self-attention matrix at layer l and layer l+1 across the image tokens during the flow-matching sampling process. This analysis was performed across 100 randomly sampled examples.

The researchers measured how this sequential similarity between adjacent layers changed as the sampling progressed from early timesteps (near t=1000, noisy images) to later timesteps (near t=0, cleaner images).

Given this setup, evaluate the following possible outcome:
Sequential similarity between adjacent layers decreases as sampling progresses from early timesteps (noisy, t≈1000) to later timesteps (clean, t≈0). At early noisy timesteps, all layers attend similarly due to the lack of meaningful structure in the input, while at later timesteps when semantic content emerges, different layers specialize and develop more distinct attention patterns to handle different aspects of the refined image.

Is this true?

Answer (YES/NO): NO